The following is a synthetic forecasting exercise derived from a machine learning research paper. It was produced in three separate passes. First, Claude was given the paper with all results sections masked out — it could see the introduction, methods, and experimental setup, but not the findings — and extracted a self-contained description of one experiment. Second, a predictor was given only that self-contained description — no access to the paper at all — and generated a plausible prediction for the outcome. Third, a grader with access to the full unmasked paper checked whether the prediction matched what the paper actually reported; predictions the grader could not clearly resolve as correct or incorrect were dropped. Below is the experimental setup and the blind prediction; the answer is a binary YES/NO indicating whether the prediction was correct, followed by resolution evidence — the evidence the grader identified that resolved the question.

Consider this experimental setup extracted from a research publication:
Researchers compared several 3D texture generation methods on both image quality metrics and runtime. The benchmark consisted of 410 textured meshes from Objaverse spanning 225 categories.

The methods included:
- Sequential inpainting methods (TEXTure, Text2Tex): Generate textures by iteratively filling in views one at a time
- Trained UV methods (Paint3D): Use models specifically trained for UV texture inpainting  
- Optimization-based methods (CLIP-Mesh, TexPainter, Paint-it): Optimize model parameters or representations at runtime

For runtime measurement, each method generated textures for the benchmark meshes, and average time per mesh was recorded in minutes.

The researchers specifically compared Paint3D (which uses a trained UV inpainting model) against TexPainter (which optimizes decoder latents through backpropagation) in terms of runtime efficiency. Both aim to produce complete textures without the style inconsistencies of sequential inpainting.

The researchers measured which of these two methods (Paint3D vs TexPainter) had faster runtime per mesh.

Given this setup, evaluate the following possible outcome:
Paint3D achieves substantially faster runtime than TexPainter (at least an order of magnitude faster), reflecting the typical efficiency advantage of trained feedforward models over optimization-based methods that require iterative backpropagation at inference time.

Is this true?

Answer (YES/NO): YES